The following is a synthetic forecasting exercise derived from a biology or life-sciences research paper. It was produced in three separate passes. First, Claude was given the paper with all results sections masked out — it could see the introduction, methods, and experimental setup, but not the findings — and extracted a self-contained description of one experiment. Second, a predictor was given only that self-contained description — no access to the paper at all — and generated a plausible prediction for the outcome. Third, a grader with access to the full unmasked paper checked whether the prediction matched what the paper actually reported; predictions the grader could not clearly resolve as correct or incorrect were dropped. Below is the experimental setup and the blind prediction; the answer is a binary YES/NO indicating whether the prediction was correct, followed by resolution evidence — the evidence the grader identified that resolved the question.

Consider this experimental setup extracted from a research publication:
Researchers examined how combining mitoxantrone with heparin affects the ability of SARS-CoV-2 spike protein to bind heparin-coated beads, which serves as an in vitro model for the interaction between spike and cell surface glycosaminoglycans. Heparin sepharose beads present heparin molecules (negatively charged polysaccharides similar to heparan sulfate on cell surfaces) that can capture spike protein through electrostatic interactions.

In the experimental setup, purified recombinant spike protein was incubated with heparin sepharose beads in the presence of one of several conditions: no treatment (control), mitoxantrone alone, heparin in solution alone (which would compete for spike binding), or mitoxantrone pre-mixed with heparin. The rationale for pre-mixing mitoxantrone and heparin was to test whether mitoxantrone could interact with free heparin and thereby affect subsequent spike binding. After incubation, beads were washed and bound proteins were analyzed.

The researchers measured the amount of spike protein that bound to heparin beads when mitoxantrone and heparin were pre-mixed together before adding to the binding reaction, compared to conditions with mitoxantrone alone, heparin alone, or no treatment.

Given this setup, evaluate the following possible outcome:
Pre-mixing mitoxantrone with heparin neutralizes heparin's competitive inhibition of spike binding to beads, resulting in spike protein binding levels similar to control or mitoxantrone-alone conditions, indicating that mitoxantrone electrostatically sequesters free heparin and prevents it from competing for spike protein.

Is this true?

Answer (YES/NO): NO